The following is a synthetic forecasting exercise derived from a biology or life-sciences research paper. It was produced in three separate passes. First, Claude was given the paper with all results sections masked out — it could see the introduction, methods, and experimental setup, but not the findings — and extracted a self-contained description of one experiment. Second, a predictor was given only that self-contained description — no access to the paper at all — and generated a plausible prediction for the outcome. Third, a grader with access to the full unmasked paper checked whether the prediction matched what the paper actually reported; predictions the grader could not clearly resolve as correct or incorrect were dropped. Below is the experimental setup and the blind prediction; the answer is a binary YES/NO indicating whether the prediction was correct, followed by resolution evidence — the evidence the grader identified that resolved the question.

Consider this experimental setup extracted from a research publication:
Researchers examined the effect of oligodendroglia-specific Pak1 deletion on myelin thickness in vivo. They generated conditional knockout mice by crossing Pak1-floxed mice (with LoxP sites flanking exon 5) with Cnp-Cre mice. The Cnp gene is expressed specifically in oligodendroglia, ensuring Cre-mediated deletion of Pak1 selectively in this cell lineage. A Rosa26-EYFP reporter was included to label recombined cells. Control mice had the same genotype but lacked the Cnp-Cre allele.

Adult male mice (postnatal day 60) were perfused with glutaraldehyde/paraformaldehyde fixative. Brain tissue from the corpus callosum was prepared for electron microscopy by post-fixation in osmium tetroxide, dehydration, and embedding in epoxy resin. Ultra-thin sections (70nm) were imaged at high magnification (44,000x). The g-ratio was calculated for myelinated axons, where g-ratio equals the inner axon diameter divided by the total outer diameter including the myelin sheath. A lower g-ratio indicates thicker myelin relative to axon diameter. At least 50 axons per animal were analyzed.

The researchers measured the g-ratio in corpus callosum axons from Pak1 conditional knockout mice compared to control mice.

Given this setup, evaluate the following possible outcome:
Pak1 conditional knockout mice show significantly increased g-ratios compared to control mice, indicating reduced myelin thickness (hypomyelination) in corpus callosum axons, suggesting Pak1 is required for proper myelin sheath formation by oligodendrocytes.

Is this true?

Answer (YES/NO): NO